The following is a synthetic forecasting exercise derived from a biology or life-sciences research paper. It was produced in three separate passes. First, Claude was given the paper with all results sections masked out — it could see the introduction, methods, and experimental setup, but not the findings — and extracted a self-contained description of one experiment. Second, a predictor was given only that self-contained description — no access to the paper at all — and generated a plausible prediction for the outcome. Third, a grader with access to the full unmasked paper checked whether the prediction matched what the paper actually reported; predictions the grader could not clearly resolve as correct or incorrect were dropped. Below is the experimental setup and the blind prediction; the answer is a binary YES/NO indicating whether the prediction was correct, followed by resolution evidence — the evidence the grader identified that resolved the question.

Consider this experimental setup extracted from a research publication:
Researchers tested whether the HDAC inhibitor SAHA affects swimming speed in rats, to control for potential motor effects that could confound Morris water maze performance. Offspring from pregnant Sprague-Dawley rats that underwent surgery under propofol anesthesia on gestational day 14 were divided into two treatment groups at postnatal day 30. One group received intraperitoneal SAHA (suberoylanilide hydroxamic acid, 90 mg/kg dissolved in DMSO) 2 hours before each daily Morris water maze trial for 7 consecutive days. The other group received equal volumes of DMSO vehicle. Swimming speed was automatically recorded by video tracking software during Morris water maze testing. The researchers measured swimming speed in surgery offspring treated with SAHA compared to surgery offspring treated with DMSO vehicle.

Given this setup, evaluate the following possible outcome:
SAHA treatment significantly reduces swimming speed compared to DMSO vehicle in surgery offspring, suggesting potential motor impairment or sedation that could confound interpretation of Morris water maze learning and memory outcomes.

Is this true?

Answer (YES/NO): NO